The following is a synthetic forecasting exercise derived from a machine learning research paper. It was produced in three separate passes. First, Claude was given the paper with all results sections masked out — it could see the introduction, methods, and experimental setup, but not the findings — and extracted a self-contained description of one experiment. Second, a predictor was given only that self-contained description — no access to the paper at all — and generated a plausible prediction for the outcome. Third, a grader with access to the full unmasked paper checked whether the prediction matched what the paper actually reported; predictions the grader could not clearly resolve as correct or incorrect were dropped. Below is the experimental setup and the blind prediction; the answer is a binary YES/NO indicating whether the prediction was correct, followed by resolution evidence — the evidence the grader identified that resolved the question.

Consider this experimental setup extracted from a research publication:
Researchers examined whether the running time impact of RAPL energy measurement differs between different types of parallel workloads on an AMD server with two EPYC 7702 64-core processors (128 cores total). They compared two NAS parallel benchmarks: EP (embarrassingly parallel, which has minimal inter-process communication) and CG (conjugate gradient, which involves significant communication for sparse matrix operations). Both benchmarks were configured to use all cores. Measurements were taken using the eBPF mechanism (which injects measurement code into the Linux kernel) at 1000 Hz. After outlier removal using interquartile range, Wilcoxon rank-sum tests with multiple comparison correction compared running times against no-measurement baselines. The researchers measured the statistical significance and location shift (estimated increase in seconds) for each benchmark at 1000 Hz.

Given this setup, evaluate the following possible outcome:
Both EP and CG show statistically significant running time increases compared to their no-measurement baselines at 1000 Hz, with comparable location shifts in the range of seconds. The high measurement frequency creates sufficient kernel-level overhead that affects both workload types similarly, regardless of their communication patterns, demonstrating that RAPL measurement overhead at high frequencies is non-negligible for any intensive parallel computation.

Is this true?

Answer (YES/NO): NO